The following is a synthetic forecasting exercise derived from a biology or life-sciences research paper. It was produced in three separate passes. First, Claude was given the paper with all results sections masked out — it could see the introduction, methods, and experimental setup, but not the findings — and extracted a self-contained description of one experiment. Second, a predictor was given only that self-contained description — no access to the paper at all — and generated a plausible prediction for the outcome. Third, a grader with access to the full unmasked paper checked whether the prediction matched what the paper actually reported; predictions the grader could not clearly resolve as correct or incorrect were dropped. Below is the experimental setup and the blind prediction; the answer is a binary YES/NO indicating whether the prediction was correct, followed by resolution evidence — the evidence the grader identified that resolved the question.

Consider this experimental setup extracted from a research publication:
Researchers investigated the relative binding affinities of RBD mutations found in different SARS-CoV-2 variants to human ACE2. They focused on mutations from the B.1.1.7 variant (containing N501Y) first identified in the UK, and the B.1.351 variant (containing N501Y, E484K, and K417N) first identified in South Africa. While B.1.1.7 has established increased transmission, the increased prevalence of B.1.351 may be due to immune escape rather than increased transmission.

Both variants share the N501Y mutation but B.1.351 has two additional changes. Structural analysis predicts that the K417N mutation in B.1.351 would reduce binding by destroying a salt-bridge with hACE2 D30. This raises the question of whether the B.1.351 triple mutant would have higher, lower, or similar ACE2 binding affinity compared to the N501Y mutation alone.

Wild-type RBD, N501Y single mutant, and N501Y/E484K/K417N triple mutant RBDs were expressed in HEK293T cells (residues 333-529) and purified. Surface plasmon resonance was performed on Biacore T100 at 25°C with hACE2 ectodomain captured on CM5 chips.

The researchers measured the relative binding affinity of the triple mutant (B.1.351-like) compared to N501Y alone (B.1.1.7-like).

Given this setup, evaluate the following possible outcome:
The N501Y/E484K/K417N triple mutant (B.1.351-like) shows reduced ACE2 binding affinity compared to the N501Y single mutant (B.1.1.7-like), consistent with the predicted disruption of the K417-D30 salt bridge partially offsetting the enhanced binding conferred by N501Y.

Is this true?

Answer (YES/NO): YES